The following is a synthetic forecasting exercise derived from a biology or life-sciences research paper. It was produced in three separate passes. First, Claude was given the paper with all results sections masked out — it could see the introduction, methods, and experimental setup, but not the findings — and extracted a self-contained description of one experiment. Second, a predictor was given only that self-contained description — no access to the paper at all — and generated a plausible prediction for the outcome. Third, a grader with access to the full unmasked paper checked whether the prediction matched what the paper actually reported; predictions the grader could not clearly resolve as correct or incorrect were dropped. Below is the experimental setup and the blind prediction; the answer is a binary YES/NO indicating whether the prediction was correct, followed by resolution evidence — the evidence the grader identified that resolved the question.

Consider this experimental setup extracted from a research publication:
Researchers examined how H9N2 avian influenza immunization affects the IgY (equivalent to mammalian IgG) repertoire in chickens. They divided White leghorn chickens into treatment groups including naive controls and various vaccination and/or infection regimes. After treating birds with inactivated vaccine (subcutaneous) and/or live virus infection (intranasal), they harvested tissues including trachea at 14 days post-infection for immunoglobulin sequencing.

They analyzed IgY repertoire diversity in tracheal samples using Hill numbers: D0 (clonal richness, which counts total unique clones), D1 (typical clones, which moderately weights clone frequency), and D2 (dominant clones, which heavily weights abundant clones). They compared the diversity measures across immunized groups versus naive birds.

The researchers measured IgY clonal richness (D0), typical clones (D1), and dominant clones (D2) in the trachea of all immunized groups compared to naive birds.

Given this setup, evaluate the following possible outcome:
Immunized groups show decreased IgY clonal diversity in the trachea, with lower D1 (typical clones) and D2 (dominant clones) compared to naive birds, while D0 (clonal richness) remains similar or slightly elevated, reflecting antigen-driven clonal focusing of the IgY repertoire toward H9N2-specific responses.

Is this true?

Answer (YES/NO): NO